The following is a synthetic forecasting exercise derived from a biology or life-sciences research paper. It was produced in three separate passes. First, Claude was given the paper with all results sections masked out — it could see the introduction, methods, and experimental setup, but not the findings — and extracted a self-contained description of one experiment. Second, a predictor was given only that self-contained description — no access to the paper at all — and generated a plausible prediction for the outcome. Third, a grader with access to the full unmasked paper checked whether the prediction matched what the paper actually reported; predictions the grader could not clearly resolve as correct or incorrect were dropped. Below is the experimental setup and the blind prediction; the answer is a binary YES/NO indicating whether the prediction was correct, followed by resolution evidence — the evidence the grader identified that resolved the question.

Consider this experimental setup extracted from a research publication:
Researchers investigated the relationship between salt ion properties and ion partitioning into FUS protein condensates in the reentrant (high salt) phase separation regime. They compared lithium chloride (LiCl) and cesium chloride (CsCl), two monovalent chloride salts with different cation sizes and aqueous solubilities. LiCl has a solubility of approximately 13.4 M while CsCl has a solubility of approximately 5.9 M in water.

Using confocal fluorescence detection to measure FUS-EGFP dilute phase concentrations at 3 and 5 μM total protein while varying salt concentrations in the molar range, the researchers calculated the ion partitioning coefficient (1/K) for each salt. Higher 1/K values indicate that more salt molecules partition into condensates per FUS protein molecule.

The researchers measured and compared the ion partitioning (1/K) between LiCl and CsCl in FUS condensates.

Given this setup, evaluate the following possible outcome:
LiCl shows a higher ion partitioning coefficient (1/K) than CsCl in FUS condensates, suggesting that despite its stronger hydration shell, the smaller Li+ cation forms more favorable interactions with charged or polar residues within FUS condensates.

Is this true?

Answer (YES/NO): YES